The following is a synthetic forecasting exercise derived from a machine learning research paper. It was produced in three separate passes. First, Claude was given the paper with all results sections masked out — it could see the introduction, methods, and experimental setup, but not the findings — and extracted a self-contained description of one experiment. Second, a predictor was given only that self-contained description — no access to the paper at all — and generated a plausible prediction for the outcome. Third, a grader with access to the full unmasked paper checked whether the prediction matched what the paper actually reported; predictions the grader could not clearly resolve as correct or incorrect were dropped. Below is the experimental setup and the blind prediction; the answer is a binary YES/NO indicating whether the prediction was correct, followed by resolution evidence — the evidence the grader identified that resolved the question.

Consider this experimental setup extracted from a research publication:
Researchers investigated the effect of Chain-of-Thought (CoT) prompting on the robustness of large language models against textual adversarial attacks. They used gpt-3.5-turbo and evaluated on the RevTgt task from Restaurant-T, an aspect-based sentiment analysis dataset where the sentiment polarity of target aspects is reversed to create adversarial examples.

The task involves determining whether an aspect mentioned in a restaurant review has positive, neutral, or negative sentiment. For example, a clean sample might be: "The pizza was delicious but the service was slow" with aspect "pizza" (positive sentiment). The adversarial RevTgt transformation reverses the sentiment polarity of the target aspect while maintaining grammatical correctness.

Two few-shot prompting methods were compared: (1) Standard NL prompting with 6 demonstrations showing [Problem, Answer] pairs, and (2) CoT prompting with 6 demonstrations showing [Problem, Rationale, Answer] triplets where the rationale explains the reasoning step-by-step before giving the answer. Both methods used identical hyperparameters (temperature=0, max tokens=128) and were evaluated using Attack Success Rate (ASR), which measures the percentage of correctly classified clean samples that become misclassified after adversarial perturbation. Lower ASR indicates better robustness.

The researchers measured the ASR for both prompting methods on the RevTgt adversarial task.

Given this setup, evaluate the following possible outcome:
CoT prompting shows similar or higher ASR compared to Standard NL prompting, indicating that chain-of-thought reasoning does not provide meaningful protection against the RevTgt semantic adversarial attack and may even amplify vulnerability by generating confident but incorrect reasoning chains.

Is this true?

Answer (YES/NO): YES